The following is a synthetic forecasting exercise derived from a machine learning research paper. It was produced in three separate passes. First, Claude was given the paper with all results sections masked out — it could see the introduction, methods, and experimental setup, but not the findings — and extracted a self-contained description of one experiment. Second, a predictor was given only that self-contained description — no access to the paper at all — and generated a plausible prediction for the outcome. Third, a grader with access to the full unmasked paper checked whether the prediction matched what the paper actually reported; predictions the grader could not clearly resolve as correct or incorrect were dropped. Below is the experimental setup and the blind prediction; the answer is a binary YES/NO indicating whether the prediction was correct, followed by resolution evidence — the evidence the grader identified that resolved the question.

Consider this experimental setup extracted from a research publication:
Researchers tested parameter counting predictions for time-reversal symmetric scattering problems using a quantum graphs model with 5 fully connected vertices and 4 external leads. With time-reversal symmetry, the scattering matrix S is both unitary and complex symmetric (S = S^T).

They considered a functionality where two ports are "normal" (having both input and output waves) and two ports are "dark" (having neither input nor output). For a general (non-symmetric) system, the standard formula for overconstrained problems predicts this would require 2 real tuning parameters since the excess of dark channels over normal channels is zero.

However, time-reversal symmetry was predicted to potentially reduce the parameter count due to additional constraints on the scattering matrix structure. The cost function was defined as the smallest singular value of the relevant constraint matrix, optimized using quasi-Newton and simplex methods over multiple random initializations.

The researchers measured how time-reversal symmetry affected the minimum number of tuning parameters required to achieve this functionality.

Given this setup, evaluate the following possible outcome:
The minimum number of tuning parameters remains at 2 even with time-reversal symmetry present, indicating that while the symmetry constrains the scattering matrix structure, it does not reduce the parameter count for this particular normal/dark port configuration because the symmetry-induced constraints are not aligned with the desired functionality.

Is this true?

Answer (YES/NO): NO